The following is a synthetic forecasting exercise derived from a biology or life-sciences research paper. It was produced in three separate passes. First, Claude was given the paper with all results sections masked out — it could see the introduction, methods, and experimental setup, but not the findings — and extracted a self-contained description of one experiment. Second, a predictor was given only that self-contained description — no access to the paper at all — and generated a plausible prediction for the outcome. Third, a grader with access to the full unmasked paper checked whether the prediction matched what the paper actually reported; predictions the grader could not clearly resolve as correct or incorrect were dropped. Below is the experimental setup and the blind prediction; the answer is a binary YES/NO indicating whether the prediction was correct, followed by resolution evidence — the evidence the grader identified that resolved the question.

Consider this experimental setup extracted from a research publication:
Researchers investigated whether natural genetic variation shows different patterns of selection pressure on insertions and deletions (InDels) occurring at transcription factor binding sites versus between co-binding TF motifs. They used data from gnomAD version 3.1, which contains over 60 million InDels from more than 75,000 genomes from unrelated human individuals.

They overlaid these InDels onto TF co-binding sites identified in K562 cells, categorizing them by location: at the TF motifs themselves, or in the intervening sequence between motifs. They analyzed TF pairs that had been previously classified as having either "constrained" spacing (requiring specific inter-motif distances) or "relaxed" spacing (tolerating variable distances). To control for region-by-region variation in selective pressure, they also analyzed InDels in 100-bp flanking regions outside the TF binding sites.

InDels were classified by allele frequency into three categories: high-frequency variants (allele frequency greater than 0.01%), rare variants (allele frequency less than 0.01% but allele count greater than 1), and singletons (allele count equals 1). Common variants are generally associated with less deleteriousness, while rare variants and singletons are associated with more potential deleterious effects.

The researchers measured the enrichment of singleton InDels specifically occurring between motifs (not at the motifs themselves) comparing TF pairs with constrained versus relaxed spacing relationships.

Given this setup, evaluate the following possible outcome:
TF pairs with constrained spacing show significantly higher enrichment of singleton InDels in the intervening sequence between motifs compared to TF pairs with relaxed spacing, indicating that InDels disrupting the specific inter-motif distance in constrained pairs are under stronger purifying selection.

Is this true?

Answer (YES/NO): YES